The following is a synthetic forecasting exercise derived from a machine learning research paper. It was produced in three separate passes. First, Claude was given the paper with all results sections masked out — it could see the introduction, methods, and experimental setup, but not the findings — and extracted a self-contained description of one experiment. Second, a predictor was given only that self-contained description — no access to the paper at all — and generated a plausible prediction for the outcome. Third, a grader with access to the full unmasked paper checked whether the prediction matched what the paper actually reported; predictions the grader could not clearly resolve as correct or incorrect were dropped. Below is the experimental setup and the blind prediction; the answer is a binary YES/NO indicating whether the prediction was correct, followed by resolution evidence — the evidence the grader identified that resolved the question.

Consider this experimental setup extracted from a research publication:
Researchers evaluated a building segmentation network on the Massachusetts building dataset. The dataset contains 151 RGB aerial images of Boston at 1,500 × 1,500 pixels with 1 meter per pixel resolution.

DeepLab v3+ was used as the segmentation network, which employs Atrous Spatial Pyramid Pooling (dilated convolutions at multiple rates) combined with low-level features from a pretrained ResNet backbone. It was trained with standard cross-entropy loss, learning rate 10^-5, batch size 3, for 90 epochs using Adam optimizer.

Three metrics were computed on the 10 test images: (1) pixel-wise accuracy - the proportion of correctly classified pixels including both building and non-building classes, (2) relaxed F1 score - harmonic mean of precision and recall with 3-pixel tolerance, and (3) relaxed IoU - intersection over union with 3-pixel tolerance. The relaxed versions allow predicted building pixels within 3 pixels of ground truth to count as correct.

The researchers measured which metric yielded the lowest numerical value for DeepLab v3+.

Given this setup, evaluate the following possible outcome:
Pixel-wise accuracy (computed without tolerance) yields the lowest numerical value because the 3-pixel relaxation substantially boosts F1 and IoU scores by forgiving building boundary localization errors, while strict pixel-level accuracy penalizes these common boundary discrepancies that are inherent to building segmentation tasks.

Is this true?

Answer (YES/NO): NO